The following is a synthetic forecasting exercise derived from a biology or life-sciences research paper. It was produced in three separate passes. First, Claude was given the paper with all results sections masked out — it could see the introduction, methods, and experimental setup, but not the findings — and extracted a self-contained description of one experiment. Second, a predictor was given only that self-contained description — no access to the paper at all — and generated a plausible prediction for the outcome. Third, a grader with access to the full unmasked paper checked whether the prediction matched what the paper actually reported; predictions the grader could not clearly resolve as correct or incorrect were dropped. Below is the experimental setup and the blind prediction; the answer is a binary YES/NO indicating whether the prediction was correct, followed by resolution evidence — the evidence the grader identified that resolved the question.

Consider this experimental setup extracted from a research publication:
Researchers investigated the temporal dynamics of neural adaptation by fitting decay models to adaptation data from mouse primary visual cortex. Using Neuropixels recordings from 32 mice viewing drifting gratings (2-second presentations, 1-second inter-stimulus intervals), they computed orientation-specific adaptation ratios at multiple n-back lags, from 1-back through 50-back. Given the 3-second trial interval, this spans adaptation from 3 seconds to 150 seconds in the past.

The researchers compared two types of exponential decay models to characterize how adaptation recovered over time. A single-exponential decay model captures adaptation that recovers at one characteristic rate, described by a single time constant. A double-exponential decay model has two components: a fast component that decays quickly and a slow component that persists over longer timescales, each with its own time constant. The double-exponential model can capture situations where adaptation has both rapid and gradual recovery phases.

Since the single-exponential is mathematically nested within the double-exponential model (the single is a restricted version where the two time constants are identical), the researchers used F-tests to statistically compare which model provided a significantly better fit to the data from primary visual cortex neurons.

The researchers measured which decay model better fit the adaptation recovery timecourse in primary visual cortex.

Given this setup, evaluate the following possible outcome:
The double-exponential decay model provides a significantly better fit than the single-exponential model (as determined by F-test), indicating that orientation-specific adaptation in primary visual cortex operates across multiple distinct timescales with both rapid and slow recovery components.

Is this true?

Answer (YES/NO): YES